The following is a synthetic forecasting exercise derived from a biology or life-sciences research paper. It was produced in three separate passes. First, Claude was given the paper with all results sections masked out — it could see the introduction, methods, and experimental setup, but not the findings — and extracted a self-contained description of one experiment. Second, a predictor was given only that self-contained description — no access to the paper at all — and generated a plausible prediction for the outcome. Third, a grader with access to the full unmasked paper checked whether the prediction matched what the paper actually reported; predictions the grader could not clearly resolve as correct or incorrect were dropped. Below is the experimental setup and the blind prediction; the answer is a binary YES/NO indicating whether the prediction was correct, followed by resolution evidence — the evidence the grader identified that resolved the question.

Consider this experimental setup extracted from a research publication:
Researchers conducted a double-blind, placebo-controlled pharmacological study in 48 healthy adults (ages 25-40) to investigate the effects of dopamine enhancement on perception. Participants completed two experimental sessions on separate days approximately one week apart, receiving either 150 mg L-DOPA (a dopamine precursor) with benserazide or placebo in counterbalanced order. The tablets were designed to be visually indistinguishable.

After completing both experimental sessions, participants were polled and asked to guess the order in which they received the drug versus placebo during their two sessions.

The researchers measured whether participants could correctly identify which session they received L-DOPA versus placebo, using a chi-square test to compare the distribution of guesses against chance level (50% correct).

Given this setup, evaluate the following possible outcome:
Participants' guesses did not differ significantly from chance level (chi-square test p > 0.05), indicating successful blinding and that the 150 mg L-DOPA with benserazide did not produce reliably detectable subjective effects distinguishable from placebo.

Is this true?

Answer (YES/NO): YES